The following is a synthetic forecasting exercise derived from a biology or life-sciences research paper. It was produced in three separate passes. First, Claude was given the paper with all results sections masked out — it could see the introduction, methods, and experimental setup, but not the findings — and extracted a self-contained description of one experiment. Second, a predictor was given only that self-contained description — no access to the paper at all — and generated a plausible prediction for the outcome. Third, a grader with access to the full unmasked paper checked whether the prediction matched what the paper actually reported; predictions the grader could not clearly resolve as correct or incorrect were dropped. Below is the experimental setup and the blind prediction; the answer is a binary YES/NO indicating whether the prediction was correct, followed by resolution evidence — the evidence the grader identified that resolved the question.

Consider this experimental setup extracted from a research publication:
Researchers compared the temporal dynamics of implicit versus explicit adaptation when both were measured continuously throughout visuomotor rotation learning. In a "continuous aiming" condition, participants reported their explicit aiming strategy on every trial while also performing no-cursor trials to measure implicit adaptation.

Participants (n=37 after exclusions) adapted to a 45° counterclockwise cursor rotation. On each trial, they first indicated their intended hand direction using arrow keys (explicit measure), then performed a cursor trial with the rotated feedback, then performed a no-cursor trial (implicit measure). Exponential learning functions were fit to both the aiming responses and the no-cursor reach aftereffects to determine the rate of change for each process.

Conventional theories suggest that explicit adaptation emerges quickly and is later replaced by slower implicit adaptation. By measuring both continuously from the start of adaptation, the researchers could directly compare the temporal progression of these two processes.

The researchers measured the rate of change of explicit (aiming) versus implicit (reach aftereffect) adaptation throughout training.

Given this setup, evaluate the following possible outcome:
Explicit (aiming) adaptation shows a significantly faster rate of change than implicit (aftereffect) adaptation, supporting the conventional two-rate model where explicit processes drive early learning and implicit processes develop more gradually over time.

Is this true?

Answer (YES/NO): NO